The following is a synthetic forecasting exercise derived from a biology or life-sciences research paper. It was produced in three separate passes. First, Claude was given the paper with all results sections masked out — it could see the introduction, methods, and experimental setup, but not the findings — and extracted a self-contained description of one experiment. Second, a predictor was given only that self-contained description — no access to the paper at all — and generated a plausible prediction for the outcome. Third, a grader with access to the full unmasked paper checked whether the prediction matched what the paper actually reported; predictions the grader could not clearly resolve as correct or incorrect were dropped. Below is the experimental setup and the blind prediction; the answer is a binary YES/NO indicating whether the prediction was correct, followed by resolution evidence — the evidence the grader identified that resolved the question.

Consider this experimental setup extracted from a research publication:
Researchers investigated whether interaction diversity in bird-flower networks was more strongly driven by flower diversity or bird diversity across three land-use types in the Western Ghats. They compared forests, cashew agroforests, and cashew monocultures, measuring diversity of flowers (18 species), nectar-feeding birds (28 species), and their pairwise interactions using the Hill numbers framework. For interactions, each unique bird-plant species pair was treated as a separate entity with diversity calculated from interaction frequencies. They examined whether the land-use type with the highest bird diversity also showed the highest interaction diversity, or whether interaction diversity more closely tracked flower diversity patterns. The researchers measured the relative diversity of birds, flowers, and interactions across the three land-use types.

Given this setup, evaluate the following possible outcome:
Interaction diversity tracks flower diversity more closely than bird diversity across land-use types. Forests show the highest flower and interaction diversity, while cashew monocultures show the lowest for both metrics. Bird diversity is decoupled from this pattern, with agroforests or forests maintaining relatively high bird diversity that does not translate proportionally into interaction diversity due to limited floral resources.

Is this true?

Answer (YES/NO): YES